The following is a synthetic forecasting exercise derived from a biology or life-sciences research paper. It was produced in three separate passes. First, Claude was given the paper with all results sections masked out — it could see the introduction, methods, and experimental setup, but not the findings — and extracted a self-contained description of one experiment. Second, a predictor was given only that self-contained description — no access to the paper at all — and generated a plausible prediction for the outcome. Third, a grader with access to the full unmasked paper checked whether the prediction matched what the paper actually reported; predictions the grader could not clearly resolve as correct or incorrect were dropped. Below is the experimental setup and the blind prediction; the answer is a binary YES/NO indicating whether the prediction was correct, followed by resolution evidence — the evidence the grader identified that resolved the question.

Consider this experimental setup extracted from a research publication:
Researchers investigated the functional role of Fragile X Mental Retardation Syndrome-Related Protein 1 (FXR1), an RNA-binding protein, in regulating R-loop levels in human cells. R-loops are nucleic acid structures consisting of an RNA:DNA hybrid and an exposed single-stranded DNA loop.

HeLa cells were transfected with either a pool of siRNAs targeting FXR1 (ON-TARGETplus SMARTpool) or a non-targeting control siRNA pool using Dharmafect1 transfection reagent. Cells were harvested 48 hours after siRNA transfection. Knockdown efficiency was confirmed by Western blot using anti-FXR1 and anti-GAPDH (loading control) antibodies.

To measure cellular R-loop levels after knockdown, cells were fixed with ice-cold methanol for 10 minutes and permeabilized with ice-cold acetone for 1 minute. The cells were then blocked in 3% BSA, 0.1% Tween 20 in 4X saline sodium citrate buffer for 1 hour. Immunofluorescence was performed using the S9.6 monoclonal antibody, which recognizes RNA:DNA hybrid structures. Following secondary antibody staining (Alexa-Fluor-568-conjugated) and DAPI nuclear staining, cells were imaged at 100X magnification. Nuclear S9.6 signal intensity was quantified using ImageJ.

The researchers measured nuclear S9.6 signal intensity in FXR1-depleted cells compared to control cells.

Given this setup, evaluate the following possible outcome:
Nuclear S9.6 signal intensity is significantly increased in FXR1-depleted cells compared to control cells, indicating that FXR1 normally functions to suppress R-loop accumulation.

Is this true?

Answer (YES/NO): YES